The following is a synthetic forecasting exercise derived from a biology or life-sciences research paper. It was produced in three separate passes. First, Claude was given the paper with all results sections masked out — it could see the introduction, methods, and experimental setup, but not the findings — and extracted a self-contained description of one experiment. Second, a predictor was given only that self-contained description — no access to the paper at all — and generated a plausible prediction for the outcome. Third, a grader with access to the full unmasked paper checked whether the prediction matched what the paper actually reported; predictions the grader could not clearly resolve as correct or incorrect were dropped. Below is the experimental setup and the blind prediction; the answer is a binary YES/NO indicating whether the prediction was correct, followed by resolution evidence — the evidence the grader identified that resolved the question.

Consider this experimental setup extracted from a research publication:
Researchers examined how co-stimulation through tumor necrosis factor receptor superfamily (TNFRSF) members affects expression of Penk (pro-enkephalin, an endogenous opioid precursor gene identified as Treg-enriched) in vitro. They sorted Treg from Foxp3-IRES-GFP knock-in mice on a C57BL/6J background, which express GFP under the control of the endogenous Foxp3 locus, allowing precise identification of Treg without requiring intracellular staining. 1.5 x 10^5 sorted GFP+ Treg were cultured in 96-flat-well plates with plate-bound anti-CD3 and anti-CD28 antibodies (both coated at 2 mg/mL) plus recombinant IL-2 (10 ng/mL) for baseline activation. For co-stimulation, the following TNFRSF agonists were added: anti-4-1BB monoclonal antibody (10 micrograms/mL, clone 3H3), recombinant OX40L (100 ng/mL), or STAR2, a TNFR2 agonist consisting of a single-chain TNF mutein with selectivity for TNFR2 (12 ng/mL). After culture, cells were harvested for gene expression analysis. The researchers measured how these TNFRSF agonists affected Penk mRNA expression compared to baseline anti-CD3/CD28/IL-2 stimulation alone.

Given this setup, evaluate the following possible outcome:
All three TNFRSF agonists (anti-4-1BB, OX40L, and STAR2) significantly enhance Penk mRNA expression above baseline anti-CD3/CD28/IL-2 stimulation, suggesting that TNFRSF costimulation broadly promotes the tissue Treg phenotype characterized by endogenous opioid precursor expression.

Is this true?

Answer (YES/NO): YES